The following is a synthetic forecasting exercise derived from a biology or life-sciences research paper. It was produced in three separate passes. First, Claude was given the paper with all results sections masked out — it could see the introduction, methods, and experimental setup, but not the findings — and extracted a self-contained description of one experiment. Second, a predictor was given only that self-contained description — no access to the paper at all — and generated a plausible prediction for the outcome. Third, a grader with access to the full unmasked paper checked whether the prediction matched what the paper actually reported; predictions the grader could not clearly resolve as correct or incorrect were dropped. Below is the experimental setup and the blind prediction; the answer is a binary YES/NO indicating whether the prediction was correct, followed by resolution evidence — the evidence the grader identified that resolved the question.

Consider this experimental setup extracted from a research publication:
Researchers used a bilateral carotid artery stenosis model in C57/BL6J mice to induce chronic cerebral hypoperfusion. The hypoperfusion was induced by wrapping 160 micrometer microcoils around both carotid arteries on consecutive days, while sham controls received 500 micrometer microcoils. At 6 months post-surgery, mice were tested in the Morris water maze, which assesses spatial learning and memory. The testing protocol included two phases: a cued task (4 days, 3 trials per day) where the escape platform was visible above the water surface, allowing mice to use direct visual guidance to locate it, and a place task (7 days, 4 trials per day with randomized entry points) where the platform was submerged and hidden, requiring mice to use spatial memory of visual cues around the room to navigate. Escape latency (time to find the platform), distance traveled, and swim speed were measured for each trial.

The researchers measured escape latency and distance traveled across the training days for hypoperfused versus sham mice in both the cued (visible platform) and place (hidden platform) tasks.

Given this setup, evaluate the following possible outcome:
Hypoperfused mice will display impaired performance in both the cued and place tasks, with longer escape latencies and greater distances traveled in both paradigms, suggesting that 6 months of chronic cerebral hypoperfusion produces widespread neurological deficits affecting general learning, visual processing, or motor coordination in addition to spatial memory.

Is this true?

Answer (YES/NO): YES